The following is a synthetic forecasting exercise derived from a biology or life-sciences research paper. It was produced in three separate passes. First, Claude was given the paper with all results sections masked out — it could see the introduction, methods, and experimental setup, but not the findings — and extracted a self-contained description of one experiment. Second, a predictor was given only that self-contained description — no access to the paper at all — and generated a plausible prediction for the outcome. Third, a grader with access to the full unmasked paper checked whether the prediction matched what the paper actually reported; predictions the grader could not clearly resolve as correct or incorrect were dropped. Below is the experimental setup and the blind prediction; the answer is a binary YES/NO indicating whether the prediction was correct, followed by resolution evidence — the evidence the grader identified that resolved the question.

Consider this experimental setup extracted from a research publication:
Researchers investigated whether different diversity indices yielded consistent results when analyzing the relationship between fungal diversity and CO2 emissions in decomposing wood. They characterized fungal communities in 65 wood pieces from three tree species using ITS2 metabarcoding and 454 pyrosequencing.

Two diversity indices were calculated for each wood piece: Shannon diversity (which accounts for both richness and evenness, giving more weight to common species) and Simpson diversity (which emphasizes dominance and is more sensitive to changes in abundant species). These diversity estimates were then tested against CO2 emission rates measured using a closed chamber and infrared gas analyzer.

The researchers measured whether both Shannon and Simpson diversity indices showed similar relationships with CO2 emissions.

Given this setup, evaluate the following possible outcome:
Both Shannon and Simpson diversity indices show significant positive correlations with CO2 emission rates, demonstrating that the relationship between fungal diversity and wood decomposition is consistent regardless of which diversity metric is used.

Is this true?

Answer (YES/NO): NO